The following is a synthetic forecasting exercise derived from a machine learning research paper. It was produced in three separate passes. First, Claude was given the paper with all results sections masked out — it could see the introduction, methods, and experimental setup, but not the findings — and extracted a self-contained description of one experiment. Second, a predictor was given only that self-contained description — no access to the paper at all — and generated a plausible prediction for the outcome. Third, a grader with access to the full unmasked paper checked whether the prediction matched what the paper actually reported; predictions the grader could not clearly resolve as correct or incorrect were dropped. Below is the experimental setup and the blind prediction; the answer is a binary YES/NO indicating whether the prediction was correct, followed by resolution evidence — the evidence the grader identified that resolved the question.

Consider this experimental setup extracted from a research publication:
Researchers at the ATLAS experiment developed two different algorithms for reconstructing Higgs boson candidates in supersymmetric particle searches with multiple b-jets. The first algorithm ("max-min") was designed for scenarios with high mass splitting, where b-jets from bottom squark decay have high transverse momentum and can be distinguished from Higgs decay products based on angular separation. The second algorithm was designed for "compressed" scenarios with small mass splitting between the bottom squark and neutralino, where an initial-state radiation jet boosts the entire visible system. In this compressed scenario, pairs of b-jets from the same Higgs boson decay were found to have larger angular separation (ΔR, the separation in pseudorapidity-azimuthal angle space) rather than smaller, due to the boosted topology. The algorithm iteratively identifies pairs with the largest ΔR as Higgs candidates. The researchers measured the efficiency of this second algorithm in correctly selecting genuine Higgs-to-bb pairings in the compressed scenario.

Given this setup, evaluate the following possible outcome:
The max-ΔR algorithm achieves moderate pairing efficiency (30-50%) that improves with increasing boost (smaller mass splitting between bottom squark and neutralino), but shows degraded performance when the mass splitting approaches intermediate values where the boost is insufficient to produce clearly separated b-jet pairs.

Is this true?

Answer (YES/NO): NO